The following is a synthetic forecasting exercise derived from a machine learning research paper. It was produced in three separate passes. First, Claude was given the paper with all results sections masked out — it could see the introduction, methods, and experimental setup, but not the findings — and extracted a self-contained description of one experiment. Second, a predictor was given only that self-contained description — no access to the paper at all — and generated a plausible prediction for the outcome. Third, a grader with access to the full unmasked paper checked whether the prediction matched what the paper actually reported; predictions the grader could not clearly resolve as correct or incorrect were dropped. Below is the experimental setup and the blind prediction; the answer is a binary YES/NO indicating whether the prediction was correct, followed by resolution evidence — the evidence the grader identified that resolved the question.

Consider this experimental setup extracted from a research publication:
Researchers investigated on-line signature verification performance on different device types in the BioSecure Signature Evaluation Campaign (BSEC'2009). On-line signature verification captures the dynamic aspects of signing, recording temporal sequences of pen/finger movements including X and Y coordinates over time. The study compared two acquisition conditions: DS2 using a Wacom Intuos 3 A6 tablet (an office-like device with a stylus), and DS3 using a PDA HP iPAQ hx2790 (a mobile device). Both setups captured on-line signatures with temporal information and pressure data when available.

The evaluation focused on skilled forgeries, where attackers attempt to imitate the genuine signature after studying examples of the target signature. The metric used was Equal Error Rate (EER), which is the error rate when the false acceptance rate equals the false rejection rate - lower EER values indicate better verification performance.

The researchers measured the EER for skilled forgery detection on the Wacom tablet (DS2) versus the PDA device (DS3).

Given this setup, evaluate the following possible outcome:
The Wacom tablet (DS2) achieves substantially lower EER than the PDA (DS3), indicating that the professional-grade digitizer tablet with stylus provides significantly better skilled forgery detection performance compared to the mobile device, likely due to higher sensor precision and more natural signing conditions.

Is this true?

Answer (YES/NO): YES